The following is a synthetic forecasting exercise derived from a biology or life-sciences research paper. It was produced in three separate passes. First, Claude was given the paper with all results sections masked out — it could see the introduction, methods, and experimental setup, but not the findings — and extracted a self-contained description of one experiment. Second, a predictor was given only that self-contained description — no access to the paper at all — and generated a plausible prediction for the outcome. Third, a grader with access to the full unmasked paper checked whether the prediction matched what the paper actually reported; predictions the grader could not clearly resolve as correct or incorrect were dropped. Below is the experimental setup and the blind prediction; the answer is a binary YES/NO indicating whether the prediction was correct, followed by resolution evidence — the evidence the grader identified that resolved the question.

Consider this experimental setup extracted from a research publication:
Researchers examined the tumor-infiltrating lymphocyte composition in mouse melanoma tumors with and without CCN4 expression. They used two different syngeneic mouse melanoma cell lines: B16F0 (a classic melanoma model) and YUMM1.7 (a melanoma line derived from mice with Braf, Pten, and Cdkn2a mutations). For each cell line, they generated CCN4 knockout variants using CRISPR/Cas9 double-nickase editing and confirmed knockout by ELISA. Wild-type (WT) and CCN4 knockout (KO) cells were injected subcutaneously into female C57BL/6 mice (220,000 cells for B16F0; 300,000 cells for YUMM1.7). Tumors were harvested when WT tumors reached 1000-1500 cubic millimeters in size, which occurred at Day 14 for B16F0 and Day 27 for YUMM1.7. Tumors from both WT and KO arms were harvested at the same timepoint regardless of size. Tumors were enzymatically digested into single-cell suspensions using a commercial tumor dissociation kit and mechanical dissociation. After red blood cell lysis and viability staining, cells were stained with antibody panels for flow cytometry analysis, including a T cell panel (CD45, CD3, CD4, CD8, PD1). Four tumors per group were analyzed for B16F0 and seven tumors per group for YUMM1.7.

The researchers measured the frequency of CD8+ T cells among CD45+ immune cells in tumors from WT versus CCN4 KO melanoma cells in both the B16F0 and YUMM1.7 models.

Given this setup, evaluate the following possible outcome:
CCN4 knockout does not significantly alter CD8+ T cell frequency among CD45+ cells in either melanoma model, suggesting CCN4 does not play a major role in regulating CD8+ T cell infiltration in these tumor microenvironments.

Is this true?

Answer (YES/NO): NO